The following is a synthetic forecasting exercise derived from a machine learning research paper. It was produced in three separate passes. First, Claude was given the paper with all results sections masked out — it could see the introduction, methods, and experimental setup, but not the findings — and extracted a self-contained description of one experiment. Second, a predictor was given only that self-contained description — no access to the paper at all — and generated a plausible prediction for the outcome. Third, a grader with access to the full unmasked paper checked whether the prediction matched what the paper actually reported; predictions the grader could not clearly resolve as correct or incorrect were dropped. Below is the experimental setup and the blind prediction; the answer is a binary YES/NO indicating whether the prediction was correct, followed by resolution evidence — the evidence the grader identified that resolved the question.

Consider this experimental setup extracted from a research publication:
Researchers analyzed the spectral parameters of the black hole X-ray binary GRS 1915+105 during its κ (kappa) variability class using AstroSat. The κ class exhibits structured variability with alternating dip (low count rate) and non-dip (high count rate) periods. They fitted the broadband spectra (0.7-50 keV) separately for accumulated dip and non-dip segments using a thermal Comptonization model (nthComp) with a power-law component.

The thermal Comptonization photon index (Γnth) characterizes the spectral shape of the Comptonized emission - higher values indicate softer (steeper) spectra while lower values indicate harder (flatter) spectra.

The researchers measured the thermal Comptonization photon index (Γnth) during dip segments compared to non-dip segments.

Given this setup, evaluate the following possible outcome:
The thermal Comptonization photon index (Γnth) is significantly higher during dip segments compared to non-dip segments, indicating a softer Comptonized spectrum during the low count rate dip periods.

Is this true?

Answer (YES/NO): YES